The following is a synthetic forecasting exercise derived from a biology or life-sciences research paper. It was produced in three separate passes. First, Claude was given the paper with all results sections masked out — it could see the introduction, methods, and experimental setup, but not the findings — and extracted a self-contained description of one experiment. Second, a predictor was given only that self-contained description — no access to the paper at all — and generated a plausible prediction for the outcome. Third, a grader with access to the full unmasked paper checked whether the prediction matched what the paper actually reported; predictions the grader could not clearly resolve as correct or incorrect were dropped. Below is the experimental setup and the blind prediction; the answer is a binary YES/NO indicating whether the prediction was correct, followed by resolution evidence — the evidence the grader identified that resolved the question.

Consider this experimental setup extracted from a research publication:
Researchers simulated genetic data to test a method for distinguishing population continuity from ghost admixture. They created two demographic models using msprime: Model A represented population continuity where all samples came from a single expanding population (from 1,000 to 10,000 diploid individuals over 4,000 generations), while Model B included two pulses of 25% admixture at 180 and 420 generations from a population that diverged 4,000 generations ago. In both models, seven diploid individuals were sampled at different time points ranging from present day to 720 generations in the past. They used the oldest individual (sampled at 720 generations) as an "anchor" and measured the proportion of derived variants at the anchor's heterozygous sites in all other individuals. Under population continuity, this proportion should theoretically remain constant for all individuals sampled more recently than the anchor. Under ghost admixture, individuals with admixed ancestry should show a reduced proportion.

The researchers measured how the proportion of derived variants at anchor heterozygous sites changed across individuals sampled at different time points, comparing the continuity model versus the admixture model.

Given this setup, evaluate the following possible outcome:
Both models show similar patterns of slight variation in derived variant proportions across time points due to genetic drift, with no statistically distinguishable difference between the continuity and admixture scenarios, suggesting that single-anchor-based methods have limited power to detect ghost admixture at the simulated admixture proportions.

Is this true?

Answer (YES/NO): NO